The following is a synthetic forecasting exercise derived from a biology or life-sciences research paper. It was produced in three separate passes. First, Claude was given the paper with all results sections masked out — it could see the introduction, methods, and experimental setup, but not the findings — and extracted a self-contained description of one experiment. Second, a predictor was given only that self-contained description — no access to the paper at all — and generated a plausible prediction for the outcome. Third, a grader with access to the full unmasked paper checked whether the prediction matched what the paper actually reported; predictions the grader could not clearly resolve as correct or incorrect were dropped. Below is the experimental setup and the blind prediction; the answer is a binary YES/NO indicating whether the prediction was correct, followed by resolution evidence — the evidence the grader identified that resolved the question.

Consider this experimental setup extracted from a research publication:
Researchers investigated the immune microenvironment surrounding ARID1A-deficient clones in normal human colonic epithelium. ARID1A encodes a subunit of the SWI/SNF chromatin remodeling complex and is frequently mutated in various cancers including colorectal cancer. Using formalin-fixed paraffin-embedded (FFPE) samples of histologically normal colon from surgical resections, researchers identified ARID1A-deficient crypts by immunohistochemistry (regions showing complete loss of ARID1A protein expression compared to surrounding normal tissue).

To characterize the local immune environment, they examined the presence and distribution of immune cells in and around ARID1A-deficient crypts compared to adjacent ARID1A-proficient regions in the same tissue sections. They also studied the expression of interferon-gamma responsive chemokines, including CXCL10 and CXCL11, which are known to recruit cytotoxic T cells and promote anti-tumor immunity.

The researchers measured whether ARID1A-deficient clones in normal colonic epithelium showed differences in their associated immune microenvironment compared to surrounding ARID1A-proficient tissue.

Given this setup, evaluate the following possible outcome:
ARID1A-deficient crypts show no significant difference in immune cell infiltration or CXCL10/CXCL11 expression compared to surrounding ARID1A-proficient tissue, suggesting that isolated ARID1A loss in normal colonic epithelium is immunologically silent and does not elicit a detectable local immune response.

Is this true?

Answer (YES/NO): NO